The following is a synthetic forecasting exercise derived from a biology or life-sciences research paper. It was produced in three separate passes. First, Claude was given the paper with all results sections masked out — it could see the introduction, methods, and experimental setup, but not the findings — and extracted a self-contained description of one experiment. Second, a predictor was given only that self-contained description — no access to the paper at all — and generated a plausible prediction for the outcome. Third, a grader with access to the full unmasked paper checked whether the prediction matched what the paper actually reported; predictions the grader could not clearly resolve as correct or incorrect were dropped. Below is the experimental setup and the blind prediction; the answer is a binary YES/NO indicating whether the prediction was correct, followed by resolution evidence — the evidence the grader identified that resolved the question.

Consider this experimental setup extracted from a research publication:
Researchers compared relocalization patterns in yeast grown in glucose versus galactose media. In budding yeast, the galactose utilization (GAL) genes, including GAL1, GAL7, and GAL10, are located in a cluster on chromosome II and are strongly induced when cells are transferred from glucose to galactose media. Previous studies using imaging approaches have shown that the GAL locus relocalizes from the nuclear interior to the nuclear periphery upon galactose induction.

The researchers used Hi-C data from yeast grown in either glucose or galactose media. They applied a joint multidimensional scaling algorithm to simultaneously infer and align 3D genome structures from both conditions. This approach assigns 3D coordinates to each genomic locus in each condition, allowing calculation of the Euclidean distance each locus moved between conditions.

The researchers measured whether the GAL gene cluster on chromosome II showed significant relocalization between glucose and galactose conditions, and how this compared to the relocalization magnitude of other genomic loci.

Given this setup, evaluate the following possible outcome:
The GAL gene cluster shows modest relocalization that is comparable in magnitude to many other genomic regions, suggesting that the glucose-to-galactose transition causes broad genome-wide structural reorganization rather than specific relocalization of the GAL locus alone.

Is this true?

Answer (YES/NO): NO